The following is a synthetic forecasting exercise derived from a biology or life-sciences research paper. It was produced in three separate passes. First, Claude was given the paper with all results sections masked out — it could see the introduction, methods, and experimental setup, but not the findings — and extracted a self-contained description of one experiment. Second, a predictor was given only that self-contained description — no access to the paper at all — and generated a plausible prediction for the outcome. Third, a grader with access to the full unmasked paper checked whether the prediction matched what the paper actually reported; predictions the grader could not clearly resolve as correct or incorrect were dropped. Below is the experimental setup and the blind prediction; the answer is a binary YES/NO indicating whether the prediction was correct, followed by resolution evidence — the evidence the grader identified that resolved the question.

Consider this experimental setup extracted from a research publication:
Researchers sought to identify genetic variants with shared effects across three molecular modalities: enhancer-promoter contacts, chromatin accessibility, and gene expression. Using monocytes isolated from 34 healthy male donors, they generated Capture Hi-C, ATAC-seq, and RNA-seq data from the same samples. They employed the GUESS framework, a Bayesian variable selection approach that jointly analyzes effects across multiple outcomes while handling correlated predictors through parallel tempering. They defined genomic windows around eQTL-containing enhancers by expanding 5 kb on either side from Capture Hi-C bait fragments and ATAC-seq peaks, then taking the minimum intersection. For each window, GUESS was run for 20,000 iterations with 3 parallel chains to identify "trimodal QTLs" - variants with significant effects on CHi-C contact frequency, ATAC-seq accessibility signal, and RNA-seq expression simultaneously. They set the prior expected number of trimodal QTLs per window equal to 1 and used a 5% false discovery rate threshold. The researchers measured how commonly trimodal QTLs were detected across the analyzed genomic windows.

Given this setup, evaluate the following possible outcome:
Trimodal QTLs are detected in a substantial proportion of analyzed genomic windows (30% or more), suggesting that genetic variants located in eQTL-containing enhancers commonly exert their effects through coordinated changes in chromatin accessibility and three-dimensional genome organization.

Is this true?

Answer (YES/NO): NO